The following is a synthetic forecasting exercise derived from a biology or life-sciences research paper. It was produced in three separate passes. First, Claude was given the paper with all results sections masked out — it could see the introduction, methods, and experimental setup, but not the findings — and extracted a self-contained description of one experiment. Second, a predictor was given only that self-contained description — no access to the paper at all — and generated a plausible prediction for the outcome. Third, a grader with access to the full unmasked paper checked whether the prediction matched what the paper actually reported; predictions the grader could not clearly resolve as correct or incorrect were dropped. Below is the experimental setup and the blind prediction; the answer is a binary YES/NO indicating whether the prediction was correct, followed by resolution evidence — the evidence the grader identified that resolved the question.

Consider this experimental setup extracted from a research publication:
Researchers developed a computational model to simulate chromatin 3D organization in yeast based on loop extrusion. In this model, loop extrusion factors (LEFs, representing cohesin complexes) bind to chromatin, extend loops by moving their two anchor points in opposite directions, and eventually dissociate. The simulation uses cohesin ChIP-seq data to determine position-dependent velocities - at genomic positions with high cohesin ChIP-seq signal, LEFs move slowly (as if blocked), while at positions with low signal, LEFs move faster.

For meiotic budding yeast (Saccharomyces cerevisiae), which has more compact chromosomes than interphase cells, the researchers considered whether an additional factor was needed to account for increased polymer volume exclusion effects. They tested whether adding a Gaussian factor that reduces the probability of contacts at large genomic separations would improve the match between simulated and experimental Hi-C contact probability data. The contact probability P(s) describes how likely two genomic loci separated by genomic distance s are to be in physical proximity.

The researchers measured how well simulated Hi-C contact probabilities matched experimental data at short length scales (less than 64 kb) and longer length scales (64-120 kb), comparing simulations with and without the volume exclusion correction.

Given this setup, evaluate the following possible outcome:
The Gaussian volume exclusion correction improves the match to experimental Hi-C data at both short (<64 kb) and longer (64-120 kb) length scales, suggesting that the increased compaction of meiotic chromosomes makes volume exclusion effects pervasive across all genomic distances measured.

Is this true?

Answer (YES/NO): NO